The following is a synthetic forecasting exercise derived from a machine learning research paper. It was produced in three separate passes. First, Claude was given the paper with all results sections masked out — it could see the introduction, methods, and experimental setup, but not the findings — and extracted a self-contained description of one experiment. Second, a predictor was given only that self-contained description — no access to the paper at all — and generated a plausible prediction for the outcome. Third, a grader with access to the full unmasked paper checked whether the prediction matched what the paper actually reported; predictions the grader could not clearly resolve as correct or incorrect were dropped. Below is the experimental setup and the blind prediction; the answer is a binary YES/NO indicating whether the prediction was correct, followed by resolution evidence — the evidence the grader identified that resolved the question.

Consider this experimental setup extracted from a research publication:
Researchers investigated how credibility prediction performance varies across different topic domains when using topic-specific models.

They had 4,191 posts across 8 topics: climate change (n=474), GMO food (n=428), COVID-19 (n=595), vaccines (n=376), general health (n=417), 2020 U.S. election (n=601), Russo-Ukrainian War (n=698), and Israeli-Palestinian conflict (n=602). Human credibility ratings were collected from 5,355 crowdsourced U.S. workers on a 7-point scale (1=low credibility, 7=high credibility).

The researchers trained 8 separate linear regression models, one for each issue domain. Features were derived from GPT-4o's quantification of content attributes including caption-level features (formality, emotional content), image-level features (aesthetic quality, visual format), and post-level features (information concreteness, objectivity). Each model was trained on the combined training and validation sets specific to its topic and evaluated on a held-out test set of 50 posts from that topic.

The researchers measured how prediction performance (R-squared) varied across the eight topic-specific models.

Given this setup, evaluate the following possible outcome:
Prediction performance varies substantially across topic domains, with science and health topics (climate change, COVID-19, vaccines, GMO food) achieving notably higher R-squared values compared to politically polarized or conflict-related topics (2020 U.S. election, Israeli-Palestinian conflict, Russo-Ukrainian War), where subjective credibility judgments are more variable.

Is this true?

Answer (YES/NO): NO